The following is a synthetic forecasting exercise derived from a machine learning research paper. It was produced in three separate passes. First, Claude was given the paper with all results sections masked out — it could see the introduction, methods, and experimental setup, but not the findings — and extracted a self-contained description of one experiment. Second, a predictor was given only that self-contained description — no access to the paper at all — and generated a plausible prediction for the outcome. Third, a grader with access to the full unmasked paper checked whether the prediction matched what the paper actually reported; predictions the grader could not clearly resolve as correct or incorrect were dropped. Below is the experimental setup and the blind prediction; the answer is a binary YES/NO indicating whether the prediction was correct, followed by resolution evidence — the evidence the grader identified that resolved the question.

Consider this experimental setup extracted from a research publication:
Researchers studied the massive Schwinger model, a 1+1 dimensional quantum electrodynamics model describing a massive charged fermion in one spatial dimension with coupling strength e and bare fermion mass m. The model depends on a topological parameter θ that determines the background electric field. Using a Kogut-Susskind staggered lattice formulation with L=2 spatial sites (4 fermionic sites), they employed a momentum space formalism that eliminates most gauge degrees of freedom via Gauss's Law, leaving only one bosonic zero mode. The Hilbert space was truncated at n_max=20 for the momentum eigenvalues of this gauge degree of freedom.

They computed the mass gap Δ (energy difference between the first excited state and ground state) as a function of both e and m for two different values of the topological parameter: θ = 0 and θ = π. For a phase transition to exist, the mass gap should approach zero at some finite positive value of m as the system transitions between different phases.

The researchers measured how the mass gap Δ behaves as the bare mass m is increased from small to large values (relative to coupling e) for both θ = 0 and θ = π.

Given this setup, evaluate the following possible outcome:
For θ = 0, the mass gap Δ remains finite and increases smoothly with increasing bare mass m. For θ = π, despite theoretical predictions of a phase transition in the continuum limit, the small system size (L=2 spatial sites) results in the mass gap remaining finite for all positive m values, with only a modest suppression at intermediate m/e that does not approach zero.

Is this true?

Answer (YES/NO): NO